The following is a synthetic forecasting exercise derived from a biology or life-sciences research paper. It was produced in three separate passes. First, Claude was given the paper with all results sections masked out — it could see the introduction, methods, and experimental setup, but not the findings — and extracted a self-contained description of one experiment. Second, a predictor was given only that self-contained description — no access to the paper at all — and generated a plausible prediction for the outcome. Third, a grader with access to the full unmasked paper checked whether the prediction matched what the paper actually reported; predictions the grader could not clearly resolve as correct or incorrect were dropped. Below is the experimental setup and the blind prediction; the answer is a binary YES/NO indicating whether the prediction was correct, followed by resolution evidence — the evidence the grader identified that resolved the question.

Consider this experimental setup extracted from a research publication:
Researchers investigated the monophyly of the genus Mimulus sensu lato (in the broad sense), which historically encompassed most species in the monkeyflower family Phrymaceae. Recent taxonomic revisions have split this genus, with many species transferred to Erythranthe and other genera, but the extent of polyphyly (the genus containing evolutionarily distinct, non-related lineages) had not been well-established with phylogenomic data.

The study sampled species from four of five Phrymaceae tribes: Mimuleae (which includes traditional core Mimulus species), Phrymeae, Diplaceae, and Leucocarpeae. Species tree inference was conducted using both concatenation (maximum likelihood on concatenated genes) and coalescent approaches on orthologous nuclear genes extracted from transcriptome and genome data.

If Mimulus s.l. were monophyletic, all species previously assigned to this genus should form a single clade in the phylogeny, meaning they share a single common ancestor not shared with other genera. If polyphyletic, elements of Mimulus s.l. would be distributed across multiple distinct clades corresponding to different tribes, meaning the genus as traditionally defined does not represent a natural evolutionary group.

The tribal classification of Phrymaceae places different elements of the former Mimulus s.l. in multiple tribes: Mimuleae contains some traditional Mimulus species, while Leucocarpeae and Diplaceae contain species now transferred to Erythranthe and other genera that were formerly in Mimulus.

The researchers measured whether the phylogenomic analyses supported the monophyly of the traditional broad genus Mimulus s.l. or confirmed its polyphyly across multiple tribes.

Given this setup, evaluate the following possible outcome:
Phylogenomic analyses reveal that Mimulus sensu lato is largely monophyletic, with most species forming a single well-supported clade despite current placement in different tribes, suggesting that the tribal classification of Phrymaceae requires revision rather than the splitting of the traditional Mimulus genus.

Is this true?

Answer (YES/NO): NO